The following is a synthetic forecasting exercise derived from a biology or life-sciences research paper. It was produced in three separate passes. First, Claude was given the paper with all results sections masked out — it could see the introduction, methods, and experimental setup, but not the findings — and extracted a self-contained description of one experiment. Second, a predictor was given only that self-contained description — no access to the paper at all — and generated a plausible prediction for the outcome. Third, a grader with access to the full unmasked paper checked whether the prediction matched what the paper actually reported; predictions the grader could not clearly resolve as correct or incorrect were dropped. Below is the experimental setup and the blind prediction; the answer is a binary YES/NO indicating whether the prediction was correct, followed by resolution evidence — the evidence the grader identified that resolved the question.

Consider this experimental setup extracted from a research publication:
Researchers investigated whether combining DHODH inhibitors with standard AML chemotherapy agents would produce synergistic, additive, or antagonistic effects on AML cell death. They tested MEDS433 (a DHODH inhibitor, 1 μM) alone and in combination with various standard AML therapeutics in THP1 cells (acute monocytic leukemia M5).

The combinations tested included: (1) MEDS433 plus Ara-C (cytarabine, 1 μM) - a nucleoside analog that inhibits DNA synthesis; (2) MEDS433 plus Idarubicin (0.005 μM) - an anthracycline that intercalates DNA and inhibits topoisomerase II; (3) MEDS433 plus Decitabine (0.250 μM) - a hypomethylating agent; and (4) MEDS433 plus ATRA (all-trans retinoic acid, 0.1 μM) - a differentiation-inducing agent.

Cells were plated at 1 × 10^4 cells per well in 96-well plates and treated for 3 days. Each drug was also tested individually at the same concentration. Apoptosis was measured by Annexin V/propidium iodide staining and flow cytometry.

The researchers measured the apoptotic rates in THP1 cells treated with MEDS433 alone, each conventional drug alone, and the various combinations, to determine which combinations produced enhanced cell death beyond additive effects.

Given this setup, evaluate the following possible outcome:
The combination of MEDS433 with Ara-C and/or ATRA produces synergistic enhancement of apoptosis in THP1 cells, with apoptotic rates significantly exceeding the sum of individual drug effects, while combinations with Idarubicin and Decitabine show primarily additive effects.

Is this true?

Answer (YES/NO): NO